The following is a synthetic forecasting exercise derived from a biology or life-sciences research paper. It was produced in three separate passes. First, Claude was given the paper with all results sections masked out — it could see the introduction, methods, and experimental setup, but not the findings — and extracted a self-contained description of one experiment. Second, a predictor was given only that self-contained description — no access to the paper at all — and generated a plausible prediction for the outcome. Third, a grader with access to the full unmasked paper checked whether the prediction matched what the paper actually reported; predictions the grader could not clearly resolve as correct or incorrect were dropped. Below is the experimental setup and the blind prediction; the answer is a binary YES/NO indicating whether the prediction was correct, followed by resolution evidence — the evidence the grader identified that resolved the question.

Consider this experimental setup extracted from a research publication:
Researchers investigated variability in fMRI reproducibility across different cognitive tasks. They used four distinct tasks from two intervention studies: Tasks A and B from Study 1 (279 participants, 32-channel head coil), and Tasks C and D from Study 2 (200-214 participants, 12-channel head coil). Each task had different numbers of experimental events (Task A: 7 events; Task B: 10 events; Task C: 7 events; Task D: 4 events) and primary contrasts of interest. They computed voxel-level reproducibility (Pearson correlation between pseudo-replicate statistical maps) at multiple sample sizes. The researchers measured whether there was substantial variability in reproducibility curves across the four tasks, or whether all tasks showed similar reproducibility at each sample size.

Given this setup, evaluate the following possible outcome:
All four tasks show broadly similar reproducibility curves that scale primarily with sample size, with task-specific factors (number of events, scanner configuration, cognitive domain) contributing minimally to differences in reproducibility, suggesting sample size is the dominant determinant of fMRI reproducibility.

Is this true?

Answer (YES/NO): NO